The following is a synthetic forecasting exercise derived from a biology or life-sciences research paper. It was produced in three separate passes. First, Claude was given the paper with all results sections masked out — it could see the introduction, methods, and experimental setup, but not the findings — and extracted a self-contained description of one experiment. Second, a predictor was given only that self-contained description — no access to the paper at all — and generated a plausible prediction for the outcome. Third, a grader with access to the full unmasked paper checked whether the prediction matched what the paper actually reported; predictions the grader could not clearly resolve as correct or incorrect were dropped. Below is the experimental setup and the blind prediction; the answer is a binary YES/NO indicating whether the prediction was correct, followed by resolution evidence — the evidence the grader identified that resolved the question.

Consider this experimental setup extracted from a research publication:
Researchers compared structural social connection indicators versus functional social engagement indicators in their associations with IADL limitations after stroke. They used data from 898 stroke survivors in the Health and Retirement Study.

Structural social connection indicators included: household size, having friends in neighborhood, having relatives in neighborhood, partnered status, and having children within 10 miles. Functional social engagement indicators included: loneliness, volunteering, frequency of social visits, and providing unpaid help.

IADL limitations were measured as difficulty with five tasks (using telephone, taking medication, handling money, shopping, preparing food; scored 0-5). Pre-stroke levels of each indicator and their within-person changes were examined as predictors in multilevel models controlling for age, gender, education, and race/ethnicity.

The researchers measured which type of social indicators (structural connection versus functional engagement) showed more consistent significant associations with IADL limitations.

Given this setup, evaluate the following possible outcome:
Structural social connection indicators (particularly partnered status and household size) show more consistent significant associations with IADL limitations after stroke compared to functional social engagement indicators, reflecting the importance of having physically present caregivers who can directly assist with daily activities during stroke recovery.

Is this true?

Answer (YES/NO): NO